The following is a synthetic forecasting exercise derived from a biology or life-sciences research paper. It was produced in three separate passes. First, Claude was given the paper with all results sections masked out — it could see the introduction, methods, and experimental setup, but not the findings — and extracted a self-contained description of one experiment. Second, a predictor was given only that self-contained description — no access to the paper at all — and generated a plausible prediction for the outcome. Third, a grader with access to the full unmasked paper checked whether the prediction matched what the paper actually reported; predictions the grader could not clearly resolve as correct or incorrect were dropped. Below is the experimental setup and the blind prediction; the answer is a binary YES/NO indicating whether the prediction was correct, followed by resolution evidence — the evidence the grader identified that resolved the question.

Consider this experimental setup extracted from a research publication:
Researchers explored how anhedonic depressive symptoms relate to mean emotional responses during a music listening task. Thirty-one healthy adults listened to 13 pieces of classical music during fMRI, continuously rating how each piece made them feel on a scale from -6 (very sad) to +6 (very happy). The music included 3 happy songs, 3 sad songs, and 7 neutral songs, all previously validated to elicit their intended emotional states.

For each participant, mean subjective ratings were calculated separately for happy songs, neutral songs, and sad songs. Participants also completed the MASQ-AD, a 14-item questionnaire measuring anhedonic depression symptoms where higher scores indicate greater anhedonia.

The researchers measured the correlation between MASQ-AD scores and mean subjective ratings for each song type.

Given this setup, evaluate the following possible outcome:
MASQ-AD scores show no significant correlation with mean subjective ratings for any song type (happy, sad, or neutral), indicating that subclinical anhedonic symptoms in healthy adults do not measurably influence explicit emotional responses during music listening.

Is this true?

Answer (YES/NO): NO